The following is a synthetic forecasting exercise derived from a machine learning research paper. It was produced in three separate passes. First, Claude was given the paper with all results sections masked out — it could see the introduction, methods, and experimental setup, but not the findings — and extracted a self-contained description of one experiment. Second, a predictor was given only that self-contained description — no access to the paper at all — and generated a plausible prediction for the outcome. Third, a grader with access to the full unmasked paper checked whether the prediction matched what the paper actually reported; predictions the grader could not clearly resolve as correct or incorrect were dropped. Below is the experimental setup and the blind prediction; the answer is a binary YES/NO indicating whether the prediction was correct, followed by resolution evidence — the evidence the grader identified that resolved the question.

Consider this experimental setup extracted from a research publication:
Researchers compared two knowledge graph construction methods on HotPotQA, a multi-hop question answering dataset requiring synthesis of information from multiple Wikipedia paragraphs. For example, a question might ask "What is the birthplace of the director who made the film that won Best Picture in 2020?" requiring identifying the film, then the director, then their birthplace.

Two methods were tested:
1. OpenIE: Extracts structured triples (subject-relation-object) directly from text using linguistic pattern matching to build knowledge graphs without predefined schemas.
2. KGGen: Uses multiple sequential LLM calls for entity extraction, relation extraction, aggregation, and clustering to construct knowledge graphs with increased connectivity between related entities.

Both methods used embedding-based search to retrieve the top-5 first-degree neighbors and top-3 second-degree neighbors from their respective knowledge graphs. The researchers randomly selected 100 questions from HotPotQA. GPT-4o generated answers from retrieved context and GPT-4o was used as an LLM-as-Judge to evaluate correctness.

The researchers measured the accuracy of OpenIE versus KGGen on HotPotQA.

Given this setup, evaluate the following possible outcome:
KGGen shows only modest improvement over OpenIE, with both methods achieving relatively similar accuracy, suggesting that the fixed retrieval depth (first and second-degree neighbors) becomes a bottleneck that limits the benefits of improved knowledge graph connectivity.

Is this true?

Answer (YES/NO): NO